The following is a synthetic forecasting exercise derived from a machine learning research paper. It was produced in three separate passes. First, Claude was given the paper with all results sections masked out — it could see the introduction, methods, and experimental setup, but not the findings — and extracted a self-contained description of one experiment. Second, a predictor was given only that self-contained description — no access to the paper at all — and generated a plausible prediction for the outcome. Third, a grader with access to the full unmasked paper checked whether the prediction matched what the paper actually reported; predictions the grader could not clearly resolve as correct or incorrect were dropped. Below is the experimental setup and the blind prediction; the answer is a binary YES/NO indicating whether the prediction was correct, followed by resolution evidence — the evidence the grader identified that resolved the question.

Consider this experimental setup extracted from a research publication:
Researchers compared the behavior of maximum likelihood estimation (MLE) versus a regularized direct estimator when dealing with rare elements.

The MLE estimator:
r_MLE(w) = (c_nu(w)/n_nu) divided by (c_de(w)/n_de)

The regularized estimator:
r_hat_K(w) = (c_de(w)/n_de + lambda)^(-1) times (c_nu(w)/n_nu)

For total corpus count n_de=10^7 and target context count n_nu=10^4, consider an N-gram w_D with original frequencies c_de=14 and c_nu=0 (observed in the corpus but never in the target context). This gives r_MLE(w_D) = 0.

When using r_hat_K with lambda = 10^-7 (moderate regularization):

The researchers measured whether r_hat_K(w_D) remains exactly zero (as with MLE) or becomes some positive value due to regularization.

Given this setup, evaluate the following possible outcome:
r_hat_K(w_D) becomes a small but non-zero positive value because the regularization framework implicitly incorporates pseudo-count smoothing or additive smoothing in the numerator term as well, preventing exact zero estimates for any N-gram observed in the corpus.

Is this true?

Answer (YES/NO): NO